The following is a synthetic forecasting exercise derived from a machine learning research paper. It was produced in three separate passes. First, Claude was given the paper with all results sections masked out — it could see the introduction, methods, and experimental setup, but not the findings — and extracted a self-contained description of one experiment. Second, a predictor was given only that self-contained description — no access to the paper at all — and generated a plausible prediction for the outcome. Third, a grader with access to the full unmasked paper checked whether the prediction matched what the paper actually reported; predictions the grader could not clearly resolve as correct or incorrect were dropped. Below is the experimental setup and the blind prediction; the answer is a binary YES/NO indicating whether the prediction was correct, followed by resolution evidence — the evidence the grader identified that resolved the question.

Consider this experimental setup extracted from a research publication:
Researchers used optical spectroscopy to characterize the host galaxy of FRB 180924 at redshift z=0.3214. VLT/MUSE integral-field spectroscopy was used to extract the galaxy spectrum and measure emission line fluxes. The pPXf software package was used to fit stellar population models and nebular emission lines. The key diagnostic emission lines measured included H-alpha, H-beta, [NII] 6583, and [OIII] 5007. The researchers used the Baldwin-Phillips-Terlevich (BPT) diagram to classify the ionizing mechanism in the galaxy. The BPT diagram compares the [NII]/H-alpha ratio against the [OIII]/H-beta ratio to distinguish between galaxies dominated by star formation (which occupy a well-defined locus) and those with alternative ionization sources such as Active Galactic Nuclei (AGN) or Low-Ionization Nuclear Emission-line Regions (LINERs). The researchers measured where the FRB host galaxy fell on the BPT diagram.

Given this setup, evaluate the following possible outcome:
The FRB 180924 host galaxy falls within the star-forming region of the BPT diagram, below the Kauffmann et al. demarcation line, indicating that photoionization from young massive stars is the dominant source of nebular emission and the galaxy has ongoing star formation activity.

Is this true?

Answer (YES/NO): NO